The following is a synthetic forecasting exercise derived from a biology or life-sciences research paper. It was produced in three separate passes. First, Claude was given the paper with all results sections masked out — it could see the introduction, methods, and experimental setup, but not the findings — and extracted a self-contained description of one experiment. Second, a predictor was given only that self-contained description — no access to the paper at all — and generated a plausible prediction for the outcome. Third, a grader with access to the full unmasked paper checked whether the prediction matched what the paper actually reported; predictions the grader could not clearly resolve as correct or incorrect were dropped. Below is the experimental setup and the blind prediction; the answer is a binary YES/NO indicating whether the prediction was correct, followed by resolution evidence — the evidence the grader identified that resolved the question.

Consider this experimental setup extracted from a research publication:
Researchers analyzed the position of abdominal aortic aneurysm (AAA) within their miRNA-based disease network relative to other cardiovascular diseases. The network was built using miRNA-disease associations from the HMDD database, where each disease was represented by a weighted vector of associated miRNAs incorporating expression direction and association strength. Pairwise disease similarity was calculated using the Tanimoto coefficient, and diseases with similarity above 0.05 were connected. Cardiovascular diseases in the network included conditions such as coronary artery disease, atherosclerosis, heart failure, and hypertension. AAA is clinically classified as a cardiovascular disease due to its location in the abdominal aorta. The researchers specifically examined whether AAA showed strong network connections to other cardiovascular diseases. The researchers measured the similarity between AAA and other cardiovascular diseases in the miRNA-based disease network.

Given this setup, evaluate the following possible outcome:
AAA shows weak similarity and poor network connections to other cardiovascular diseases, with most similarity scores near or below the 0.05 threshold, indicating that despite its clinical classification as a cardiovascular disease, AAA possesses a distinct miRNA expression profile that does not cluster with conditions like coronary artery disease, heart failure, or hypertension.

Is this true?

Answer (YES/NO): YES